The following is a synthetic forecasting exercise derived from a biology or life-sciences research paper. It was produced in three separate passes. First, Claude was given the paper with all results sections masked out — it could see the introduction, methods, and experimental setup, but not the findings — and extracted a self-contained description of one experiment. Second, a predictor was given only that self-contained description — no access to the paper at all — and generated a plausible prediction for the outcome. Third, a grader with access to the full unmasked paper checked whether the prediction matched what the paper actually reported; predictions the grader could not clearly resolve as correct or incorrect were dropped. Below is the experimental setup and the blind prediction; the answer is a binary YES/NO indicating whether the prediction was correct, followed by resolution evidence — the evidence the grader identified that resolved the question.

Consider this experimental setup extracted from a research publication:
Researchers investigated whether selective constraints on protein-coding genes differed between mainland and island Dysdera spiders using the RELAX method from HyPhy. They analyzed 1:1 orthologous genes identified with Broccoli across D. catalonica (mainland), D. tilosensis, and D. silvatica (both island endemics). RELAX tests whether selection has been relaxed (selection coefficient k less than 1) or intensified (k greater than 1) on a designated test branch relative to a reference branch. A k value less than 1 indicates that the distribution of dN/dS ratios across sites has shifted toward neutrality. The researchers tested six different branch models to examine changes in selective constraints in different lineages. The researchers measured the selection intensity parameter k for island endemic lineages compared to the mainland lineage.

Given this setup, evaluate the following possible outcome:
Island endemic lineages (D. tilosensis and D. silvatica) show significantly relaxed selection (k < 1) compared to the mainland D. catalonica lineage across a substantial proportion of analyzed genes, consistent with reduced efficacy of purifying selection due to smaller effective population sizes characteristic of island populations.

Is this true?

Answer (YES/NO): NO